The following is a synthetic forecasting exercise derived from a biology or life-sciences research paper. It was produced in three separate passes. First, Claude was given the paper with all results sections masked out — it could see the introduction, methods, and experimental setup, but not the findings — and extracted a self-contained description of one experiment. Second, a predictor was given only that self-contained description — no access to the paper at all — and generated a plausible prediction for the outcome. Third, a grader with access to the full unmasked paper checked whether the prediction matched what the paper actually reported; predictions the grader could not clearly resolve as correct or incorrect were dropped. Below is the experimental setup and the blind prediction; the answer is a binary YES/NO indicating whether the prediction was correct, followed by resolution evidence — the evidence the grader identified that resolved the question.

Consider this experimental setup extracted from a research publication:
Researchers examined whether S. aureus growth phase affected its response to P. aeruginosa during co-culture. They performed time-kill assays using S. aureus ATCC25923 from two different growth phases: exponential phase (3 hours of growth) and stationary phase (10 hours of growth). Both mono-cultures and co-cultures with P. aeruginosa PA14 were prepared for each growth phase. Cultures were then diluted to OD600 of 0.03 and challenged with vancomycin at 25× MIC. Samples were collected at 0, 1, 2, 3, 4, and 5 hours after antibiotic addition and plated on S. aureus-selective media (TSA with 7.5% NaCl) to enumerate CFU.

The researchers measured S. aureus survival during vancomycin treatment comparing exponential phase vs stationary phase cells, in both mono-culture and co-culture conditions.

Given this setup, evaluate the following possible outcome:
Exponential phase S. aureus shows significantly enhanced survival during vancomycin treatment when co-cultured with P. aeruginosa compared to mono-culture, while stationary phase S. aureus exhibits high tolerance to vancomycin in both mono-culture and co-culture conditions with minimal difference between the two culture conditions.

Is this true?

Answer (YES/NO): NO